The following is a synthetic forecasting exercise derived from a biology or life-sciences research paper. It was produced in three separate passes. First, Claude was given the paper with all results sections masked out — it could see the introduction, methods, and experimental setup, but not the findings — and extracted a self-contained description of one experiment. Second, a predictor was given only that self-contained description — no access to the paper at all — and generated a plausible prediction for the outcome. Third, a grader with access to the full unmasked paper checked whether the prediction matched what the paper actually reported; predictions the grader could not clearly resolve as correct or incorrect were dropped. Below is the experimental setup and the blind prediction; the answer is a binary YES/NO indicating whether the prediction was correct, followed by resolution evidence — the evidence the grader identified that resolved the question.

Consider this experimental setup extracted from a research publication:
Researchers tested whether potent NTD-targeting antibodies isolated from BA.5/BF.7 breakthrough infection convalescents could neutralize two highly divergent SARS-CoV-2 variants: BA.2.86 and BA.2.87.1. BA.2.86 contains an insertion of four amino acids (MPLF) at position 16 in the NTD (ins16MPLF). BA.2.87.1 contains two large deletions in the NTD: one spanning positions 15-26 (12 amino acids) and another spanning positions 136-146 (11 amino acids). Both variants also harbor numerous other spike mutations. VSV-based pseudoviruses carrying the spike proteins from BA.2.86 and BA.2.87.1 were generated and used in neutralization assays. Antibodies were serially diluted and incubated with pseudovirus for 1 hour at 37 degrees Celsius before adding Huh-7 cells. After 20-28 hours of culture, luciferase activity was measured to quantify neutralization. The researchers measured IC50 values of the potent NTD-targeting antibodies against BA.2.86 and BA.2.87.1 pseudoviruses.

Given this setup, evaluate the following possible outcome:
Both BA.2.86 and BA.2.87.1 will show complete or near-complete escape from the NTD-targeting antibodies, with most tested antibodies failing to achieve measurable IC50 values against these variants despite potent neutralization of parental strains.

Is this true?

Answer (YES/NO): YES